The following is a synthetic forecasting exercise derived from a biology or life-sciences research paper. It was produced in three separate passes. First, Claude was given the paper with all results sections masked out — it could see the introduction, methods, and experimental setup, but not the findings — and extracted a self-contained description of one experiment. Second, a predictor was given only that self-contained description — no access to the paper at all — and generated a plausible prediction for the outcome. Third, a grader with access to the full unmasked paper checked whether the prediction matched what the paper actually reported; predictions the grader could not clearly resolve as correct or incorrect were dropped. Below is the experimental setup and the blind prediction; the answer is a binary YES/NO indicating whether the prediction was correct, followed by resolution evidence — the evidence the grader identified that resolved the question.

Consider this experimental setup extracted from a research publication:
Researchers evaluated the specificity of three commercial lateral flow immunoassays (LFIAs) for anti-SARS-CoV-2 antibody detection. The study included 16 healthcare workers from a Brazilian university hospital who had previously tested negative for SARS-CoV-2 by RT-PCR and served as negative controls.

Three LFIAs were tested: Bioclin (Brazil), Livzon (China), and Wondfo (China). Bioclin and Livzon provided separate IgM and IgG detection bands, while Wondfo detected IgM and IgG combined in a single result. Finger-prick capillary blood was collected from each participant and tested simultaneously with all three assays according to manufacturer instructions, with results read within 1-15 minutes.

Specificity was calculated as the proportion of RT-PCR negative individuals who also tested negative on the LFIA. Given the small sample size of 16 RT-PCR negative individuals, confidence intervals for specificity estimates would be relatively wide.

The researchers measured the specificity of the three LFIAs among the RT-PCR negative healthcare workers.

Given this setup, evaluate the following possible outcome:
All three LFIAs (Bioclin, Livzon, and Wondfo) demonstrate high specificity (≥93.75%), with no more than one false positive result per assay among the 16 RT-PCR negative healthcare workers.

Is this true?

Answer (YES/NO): YES